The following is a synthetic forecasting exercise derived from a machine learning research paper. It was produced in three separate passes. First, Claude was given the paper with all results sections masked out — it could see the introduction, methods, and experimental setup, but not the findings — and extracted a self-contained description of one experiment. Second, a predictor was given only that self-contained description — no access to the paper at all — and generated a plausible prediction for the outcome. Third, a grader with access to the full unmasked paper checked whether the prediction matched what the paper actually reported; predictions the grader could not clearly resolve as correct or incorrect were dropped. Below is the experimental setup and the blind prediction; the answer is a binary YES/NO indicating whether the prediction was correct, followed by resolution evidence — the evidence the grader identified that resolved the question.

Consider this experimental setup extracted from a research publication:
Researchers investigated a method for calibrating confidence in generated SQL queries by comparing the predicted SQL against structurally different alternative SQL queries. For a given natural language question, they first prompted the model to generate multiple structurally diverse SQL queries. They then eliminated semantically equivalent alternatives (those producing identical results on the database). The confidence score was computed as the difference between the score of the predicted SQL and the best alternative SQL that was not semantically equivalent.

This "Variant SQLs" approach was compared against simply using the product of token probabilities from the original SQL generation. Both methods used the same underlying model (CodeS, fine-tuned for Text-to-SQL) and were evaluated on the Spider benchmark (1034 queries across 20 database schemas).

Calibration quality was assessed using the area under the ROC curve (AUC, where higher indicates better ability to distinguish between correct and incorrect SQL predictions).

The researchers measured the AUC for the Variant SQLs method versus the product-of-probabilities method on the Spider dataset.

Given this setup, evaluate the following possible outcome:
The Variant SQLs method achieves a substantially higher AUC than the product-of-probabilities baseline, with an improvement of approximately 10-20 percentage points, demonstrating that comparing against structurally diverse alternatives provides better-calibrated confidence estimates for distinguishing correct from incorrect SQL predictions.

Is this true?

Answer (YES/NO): NO